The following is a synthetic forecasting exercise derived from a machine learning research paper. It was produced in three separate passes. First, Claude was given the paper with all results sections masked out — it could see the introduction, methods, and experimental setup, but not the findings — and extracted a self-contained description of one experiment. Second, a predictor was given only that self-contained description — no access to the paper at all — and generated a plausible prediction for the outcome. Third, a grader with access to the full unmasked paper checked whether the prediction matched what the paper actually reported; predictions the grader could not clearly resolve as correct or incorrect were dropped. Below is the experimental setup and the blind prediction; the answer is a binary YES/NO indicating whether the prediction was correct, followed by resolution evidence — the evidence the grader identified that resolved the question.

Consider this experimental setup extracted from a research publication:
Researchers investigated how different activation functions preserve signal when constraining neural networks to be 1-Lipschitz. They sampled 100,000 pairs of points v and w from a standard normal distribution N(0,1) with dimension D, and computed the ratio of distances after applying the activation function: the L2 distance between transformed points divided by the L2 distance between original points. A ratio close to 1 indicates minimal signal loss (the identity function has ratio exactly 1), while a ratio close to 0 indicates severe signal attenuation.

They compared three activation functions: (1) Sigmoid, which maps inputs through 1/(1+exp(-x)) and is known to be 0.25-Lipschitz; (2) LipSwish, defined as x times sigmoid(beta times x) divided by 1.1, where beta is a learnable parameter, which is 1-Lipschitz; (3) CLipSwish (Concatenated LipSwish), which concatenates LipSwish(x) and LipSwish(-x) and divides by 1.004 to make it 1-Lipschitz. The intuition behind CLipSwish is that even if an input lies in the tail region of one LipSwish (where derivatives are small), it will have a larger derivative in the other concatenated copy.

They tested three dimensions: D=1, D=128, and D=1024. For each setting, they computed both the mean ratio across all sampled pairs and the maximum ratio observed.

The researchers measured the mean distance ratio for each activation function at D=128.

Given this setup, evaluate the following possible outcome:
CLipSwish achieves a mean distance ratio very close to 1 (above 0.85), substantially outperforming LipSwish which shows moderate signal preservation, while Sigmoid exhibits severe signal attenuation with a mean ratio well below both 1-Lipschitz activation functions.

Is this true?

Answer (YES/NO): NO